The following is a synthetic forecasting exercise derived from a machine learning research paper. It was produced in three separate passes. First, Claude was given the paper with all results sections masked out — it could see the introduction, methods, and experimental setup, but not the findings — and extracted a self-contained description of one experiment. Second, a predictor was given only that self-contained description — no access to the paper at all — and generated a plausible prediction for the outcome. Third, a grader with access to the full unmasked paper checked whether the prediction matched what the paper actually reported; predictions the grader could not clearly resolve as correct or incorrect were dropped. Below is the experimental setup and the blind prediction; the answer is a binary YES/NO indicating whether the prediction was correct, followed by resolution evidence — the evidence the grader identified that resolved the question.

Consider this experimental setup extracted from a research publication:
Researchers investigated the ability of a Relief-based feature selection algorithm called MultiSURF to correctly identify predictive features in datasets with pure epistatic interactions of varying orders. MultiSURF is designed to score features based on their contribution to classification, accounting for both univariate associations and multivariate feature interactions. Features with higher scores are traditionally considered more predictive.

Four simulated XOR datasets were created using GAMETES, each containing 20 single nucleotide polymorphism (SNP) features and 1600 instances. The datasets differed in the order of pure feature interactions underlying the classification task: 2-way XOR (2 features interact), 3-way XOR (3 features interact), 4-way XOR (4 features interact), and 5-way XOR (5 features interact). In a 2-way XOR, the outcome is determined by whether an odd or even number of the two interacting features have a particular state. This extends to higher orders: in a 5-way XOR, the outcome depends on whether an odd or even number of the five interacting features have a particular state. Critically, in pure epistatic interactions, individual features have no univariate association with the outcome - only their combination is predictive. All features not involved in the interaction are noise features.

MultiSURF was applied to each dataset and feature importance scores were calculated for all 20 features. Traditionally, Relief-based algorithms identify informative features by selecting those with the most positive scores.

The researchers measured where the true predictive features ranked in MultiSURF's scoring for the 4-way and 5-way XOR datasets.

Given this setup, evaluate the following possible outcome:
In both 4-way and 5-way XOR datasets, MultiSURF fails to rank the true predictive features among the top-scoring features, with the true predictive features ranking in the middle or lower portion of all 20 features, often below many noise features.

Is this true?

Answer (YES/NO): NO